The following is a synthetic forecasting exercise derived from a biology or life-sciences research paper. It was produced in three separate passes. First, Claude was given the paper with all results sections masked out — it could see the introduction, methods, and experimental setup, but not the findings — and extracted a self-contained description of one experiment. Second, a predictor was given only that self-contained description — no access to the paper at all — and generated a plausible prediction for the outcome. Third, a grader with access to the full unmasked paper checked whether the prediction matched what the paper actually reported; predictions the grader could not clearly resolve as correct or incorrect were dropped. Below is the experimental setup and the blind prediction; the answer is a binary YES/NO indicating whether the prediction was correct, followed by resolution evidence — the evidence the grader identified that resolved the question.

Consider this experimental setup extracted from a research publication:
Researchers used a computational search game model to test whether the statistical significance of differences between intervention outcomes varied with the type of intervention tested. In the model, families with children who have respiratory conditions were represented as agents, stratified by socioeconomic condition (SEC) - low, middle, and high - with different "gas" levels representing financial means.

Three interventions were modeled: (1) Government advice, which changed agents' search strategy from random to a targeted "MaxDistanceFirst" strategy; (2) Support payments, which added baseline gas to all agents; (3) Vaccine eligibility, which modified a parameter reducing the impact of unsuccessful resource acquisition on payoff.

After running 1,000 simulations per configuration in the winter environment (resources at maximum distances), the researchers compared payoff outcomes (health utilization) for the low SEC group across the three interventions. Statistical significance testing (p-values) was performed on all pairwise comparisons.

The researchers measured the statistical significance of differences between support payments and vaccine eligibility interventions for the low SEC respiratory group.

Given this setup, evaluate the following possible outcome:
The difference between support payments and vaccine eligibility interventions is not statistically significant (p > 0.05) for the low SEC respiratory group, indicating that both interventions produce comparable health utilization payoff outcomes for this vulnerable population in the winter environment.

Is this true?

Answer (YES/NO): NO